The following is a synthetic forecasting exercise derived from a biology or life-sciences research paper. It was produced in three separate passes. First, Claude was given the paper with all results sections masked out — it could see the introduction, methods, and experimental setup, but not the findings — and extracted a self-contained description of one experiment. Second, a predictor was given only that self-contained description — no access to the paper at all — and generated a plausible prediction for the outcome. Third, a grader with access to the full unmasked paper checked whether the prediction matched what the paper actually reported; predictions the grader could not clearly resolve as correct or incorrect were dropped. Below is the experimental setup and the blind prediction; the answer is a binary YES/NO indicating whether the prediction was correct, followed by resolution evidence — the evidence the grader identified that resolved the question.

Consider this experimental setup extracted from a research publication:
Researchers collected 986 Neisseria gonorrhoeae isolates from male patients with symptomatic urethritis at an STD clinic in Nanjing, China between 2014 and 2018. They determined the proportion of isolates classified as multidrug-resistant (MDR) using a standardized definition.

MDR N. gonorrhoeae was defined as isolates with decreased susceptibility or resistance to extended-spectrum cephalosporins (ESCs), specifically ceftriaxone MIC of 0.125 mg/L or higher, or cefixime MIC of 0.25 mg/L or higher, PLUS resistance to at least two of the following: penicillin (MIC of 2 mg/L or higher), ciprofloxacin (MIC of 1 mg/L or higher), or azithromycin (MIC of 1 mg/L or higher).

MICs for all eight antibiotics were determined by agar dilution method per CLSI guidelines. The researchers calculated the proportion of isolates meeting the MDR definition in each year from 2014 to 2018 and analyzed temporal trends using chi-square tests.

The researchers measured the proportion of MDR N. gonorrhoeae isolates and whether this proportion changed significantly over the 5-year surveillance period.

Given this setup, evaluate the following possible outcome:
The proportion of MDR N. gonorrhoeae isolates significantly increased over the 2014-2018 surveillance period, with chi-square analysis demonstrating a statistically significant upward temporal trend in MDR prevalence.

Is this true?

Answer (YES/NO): NO